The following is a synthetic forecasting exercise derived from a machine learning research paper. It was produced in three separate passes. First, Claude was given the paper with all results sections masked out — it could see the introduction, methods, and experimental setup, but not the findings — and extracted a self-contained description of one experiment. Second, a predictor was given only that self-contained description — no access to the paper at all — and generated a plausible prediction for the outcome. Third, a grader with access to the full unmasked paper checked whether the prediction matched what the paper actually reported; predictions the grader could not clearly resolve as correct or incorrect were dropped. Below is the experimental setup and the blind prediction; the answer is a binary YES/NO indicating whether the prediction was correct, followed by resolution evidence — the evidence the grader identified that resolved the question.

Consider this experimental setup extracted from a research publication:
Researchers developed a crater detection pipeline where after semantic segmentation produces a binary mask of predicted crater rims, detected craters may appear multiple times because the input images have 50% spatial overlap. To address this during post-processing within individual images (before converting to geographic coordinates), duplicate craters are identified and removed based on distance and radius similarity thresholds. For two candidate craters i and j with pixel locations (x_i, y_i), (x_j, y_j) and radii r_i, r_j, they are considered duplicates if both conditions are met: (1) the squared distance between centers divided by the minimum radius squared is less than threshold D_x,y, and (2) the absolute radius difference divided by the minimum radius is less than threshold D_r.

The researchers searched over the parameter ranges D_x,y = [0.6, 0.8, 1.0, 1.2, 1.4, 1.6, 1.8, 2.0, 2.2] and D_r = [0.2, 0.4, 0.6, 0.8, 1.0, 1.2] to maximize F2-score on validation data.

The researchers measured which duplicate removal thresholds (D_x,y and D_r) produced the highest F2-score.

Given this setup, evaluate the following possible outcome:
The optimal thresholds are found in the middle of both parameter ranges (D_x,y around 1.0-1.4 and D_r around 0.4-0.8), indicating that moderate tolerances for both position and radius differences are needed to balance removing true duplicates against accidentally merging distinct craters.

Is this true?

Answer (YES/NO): NO